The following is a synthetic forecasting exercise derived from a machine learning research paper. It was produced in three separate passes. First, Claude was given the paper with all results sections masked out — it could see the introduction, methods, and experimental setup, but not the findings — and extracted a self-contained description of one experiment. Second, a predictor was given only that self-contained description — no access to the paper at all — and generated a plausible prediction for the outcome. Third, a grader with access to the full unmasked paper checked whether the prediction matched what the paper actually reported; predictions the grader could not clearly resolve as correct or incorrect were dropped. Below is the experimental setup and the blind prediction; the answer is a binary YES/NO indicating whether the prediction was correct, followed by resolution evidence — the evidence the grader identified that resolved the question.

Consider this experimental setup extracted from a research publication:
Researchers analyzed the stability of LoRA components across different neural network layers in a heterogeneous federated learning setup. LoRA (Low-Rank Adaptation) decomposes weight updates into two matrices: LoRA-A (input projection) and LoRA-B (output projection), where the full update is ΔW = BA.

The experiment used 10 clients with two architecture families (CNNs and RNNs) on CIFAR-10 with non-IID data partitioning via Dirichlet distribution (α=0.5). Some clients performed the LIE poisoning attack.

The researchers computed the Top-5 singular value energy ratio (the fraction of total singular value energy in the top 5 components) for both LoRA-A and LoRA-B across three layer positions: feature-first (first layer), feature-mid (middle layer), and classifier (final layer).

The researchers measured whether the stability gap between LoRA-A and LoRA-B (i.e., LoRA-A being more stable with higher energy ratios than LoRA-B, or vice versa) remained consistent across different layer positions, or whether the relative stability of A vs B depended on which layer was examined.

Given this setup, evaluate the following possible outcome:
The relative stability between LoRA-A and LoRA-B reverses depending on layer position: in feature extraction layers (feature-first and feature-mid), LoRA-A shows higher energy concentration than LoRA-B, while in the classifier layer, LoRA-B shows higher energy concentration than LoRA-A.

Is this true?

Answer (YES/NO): NO